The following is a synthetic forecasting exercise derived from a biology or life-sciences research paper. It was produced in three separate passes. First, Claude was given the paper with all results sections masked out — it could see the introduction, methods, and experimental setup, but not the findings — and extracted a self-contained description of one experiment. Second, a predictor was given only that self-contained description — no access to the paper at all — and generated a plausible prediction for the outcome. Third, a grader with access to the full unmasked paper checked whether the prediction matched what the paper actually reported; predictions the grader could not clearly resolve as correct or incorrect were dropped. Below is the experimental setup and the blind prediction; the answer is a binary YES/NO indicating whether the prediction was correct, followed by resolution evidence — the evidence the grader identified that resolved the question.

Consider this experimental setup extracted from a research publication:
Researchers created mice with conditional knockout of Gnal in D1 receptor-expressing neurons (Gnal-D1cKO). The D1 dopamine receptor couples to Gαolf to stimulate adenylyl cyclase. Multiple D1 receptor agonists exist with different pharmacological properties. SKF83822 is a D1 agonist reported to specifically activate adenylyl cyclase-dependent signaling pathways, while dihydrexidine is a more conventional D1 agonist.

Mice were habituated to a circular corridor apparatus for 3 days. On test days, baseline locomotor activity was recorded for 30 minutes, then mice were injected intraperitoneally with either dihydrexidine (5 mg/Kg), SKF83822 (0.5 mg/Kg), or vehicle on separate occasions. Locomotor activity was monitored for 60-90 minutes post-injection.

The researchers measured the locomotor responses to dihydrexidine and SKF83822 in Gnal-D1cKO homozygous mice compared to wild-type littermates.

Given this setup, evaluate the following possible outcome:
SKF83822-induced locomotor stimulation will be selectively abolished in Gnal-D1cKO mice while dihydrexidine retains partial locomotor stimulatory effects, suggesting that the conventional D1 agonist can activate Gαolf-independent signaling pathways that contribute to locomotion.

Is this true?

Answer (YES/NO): NO